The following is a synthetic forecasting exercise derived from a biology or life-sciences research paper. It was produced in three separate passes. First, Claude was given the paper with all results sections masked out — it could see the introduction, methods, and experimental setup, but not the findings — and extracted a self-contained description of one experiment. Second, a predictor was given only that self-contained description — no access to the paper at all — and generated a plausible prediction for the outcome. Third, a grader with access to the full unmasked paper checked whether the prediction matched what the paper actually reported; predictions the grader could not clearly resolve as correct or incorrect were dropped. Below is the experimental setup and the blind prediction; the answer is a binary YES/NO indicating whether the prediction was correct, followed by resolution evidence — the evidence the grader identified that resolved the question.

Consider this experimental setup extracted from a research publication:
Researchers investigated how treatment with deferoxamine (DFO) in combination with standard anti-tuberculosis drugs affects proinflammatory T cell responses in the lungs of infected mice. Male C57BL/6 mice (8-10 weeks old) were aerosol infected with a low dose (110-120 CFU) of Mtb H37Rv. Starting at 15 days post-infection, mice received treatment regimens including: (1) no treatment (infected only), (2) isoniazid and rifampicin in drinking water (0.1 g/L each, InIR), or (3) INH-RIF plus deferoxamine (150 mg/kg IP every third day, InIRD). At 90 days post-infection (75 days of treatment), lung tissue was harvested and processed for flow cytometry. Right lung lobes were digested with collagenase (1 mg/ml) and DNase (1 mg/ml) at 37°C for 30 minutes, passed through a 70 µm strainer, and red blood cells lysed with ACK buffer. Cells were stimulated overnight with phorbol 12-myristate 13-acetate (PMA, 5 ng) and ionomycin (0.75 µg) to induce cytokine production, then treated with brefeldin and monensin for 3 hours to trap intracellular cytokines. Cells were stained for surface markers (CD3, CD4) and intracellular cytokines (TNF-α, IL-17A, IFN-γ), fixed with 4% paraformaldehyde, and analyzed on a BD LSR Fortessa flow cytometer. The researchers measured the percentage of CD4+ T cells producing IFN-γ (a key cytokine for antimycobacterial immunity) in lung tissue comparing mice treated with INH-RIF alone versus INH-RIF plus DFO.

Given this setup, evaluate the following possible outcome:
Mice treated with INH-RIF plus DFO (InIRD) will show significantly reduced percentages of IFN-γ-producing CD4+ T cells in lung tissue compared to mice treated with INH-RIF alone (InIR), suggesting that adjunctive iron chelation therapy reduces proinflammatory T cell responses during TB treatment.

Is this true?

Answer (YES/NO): NO